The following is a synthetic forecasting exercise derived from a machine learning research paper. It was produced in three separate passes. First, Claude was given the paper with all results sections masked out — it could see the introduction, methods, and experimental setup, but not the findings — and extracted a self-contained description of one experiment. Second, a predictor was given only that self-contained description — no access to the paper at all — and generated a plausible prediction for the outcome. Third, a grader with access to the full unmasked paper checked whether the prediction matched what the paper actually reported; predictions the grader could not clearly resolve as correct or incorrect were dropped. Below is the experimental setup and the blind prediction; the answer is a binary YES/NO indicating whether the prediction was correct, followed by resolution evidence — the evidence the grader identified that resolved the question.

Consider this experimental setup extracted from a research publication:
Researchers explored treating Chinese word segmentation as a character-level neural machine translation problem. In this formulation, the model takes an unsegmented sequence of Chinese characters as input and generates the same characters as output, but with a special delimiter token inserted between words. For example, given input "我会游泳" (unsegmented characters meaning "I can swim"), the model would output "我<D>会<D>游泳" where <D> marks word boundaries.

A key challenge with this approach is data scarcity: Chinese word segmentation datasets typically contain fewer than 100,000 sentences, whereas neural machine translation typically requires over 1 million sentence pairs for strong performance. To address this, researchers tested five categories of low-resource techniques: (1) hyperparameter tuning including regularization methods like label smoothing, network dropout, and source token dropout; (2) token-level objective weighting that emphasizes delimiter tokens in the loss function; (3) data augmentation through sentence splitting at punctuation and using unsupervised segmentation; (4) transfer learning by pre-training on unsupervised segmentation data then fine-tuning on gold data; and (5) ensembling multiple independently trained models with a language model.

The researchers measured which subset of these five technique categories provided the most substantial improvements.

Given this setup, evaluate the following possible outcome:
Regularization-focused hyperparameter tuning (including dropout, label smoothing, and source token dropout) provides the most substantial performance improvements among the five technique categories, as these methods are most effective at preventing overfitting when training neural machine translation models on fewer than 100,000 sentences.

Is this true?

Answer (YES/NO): NO